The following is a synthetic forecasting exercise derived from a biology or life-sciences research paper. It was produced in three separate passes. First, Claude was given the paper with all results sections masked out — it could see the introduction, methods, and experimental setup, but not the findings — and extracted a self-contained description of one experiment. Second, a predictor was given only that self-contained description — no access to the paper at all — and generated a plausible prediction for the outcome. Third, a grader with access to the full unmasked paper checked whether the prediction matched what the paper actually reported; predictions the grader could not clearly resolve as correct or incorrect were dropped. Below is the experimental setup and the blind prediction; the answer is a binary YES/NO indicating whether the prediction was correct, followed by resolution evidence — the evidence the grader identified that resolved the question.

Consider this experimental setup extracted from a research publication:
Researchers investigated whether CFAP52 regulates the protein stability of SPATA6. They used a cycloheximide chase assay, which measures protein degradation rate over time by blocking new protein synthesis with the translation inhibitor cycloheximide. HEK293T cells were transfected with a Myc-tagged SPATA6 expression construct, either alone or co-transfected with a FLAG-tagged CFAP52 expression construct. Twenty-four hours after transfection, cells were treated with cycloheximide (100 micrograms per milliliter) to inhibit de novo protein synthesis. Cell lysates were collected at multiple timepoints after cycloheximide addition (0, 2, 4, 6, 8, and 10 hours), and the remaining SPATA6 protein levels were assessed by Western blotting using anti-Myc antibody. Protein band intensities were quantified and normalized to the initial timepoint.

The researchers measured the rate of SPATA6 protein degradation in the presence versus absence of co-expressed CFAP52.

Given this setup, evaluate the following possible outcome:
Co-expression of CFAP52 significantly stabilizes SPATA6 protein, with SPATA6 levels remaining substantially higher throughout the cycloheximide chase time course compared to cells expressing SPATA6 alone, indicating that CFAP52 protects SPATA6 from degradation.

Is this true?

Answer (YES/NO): YES